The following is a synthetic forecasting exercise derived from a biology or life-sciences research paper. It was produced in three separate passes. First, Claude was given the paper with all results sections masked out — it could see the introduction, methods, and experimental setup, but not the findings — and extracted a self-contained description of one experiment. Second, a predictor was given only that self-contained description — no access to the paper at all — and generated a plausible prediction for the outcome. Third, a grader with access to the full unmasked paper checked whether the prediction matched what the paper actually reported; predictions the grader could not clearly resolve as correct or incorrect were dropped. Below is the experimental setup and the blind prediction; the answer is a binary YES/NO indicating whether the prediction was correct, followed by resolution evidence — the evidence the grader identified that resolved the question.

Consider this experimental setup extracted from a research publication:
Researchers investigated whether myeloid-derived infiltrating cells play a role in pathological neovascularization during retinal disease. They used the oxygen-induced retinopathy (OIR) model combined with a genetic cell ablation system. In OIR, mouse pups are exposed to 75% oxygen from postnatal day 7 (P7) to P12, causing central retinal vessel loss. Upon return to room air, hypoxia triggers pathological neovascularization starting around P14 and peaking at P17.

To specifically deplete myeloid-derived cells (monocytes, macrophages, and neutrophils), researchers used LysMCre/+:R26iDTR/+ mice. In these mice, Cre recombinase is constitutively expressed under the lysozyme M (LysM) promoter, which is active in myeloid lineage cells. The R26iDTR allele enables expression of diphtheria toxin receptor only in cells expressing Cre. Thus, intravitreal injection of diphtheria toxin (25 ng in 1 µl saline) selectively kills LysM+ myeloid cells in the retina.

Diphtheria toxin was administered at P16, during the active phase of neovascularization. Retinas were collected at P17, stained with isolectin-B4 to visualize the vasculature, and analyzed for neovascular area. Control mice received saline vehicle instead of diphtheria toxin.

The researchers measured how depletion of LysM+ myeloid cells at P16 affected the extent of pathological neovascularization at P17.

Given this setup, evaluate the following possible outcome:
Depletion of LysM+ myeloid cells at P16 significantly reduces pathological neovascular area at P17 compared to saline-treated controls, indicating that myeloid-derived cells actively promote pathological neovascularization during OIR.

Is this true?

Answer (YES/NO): NO